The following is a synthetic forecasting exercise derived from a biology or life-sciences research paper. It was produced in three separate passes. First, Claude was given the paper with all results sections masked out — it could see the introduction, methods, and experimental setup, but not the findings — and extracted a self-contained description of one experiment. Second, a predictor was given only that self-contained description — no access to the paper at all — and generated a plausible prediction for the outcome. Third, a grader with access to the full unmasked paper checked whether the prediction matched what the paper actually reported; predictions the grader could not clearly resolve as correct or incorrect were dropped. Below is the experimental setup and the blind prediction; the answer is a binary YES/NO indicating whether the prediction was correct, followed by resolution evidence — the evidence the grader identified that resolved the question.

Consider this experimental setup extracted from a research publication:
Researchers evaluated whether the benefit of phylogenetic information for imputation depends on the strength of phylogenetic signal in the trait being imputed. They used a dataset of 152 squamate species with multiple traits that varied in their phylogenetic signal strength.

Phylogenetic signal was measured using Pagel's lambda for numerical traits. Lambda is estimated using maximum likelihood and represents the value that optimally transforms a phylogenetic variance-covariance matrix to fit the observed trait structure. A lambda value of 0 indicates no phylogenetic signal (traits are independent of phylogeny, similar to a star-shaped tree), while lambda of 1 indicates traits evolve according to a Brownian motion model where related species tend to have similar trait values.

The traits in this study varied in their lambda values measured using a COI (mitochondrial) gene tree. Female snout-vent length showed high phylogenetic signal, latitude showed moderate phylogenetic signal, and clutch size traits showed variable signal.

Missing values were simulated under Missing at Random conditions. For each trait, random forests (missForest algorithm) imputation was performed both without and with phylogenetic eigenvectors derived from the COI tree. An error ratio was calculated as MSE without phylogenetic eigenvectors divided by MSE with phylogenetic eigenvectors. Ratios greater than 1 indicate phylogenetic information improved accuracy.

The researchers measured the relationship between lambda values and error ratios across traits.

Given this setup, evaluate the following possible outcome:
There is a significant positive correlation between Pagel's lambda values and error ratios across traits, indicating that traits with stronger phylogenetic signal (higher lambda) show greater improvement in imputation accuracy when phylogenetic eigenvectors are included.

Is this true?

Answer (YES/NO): NO